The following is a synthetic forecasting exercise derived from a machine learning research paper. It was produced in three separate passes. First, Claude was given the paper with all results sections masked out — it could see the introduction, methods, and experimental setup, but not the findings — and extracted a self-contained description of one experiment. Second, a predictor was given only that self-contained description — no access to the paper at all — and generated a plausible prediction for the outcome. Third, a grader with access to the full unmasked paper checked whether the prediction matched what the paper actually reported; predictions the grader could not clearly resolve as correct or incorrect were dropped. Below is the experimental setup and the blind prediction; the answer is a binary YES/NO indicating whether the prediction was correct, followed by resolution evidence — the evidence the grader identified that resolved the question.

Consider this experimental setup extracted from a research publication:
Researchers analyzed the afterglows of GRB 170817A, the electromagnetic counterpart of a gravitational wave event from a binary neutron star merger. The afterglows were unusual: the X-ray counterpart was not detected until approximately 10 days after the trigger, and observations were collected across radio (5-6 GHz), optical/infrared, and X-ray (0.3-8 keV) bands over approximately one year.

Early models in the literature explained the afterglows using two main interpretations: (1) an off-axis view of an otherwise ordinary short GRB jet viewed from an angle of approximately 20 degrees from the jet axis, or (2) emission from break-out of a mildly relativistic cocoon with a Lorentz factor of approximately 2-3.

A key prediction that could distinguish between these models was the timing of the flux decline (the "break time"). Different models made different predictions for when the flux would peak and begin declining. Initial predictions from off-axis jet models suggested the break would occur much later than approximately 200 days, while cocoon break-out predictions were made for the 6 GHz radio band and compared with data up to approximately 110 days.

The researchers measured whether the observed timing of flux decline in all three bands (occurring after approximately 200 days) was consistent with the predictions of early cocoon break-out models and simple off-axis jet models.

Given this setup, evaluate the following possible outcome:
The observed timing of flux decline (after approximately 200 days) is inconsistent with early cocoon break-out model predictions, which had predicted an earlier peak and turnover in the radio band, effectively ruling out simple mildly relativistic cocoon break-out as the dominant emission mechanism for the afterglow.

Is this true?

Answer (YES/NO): YES